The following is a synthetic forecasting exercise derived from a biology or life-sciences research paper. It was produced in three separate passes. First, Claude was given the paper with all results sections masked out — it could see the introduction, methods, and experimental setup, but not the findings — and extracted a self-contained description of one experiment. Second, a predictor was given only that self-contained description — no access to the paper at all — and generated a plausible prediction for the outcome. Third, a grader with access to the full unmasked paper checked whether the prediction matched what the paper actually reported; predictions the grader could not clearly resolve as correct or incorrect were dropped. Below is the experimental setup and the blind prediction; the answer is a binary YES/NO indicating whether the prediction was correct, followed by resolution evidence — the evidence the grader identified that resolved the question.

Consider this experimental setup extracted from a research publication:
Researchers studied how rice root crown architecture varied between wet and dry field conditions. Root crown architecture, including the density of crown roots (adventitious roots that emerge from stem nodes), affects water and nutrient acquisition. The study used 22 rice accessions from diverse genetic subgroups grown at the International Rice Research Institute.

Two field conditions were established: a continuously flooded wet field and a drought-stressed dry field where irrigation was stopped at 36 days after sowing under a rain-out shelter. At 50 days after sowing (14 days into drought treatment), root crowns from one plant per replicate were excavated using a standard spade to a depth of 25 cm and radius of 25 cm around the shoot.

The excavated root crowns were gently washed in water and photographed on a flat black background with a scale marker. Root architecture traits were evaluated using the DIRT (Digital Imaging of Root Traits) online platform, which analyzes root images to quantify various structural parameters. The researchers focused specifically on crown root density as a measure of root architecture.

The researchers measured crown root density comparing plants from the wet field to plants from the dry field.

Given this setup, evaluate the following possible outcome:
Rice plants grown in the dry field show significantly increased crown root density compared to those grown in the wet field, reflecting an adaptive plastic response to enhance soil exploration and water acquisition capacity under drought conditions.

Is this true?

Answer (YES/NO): NO